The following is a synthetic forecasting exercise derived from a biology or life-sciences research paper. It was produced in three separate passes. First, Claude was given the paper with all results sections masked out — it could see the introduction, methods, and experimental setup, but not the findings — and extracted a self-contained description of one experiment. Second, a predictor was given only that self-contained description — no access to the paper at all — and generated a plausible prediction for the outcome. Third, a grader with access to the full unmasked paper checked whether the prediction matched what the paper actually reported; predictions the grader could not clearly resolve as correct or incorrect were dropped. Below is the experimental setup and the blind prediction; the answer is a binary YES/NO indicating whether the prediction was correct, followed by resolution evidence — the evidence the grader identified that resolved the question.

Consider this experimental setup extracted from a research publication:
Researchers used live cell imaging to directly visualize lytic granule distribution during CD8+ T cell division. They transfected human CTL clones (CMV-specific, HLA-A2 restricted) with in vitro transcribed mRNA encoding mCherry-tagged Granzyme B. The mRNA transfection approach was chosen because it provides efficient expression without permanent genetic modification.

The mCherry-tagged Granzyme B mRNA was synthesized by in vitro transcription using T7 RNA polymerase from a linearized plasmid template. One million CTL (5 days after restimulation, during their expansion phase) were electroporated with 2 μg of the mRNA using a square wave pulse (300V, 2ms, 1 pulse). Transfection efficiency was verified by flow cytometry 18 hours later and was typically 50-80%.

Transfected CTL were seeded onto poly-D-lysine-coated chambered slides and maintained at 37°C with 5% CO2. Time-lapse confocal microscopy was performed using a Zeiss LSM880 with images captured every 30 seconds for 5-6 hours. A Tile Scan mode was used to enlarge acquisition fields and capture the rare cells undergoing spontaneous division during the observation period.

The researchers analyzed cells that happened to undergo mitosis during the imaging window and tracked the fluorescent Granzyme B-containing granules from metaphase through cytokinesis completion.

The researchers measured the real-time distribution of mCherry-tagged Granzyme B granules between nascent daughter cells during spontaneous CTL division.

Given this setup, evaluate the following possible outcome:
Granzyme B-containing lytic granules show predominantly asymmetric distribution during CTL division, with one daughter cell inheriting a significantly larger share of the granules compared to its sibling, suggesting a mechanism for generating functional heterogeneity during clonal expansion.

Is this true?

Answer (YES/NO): NO